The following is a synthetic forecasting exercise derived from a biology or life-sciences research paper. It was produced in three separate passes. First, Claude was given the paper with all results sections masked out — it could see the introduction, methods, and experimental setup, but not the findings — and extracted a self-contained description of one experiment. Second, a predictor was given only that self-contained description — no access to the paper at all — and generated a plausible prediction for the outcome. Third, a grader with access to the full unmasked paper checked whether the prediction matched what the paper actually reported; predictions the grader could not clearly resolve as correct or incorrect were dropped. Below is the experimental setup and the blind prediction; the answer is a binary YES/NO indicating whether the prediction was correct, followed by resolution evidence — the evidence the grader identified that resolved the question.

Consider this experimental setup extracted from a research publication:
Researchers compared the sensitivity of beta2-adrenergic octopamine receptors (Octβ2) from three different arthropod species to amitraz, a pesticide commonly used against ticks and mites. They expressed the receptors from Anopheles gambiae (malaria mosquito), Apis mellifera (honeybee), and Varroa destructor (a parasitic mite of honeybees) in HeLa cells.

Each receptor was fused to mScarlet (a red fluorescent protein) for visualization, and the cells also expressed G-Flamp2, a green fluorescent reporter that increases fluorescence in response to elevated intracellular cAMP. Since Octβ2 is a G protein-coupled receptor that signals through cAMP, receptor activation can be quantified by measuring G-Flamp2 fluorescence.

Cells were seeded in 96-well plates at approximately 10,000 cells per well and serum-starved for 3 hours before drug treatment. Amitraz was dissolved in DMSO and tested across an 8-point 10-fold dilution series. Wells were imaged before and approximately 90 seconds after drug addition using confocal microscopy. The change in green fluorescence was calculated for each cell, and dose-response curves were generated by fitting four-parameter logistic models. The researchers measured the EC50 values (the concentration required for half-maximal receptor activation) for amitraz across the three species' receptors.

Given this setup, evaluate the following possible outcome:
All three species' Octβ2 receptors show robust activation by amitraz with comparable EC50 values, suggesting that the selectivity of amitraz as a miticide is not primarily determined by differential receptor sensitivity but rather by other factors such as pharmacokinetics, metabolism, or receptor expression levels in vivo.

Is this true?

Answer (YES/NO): NO